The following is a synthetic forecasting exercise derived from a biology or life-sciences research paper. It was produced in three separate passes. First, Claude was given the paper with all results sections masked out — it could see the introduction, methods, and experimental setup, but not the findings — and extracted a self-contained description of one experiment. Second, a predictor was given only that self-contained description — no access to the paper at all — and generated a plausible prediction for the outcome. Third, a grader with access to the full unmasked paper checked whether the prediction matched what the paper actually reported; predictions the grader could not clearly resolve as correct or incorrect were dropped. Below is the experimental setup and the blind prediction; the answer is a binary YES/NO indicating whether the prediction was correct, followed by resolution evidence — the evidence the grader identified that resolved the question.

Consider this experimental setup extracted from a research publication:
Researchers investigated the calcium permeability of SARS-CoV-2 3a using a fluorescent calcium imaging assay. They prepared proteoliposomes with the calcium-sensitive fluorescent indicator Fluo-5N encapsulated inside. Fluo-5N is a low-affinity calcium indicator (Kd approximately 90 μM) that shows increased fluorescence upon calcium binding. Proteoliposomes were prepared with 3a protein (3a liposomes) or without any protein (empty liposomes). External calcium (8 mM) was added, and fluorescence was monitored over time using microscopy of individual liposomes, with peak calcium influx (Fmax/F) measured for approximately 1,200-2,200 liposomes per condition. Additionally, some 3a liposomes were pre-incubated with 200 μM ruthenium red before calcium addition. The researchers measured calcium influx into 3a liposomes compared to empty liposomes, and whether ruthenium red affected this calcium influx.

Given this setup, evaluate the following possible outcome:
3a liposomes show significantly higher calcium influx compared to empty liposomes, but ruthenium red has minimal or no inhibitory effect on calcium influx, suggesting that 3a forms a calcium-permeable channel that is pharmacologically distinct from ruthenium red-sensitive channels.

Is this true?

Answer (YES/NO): NO